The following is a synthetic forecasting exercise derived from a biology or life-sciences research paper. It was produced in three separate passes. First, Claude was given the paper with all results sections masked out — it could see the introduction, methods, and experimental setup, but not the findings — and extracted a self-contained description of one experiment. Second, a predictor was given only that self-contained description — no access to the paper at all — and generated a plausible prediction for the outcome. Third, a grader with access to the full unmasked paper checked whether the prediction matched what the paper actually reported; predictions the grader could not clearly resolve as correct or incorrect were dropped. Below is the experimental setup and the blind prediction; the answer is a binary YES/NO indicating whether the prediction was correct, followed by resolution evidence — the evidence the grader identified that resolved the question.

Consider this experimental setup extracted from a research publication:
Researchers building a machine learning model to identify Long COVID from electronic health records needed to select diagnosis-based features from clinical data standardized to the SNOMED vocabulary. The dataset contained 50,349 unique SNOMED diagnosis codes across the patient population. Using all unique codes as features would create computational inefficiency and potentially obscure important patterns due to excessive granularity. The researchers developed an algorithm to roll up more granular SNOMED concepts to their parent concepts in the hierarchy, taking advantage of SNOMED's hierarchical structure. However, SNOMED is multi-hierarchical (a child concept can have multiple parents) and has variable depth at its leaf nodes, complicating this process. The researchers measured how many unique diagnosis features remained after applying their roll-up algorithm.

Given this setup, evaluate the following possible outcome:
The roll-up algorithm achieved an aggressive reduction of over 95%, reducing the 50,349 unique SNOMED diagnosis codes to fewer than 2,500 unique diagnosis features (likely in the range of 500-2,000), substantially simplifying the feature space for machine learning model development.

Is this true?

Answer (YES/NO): NO